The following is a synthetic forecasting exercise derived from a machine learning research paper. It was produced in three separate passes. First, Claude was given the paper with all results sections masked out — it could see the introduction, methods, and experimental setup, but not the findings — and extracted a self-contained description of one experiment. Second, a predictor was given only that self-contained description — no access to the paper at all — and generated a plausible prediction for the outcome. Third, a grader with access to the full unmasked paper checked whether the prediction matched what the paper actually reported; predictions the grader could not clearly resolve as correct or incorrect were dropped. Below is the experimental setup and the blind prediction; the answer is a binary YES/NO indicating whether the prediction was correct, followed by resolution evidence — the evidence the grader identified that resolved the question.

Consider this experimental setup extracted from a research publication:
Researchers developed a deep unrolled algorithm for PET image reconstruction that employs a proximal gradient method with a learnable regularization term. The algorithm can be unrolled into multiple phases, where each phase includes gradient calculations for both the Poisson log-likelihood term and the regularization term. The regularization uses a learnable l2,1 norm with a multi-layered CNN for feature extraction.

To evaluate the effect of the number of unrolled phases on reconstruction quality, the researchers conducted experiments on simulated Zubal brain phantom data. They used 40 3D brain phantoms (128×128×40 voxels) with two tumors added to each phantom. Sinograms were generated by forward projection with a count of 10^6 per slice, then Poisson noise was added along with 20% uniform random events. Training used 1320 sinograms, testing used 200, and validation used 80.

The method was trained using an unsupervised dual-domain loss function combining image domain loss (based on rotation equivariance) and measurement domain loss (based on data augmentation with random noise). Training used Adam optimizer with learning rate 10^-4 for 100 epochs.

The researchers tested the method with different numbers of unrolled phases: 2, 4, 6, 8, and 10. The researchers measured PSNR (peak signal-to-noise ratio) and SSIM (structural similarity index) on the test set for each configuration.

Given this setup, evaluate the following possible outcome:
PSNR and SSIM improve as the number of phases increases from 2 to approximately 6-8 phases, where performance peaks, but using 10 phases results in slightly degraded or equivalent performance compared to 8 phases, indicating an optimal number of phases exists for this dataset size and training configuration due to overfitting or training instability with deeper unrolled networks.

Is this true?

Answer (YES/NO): NO